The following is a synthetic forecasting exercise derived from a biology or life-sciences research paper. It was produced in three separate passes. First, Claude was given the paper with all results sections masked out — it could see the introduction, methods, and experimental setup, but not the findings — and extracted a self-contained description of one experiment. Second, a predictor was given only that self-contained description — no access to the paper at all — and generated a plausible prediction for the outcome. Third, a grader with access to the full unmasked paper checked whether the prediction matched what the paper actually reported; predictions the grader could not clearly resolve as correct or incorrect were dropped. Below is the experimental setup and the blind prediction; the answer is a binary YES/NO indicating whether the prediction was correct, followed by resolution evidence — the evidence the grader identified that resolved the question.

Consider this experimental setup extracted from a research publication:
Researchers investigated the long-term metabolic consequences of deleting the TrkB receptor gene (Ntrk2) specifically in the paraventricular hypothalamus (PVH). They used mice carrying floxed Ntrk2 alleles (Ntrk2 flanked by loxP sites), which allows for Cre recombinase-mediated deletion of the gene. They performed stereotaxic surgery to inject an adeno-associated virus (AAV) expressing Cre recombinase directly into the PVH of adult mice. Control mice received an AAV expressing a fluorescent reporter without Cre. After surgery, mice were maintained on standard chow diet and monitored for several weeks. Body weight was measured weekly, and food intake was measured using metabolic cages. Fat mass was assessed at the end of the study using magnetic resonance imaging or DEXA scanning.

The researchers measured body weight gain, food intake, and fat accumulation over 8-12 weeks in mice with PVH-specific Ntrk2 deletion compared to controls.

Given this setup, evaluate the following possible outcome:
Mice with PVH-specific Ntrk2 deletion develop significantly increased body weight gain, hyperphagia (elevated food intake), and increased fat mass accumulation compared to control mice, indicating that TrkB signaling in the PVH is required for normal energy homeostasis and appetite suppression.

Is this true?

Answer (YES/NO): YES